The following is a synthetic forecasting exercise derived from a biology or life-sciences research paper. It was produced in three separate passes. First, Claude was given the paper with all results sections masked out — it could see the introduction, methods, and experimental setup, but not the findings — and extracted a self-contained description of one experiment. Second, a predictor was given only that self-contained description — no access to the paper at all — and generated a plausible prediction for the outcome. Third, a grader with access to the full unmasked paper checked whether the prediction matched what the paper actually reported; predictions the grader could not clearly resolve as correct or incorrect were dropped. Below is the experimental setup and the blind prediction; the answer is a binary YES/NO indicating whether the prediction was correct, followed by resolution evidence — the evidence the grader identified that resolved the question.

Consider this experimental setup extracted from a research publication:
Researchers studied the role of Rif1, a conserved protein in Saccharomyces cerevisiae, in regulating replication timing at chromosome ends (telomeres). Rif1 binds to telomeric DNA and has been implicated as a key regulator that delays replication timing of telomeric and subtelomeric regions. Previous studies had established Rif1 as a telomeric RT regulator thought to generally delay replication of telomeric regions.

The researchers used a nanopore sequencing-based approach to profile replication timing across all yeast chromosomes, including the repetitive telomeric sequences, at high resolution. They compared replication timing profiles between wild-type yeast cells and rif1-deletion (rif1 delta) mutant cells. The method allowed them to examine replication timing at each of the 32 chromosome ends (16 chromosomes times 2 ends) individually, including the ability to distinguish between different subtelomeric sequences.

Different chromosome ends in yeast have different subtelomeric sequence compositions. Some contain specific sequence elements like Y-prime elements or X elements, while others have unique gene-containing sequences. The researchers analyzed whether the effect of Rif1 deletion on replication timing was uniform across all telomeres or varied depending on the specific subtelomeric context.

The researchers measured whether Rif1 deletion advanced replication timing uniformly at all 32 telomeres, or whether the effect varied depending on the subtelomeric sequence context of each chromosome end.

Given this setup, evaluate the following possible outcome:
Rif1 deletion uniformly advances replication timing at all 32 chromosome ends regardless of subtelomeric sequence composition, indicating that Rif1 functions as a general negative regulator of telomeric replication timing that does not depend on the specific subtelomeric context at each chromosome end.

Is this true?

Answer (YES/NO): NO